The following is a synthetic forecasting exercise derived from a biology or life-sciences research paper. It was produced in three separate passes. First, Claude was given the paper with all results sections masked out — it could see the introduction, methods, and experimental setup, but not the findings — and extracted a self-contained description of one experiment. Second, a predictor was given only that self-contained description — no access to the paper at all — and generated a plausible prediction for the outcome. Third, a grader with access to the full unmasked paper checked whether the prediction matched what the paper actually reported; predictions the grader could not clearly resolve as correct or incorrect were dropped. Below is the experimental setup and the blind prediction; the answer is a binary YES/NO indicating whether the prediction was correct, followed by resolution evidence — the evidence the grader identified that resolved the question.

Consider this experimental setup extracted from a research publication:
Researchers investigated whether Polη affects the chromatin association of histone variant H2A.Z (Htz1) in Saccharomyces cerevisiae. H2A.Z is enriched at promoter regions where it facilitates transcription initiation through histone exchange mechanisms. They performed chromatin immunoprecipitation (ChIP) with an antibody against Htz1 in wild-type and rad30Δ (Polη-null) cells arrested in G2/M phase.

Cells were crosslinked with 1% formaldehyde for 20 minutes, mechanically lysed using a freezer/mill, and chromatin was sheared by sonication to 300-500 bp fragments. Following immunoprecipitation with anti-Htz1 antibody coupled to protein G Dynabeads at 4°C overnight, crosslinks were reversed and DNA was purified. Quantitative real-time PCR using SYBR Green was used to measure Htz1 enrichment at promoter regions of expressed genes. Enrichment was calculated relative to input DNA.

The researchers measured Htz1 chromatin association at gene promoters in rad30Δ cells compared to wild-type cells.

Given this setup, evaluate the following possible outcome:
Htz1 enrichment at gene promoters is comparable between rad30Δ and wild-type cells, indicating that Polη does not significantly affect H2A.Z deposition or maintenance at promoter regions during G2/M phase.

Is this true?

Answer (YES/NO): NO